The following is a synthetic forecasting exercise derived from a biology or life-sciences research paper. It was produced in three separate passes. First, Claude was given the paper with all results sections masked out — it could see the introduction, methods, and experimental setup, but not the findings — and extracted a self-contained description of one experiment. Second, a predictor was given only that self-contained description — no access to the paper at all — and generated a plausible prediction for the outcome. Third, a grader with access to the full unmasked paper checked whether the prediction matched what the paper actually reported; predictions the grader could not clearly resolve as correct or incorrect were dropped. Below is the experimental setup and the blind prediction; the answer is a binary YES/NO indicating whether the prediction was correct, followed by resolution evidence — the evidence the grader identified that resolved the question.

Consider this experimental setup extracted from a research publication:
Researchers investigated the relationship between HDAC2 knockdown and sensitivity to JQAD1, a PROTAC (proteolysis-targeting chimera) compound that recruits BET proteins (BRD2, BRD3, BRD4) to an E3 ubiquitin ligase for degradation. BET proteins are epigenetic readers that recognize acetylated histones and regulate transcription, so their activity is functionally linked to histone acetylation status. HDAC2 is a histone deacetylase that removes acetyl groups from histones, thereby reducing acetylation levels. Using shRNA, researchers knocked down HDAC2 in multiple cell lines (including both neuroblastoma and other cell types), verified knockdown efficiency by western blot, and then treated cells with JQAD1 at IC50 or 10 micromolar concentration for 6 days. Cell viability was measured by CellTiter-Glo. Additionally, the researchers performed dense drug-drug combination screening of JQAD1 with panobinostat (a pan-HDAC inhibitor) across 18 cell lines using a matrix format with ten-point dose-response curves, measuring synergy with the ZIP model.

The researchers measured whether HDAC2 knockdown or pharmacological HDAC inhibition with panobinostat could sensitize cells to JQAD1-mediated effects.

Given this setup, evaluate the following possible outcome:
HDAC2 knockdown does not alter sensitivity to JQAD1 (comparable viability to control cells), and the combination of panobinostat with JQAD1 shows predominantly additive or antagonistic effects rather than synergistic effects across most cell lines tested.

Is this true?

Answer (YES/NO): NO